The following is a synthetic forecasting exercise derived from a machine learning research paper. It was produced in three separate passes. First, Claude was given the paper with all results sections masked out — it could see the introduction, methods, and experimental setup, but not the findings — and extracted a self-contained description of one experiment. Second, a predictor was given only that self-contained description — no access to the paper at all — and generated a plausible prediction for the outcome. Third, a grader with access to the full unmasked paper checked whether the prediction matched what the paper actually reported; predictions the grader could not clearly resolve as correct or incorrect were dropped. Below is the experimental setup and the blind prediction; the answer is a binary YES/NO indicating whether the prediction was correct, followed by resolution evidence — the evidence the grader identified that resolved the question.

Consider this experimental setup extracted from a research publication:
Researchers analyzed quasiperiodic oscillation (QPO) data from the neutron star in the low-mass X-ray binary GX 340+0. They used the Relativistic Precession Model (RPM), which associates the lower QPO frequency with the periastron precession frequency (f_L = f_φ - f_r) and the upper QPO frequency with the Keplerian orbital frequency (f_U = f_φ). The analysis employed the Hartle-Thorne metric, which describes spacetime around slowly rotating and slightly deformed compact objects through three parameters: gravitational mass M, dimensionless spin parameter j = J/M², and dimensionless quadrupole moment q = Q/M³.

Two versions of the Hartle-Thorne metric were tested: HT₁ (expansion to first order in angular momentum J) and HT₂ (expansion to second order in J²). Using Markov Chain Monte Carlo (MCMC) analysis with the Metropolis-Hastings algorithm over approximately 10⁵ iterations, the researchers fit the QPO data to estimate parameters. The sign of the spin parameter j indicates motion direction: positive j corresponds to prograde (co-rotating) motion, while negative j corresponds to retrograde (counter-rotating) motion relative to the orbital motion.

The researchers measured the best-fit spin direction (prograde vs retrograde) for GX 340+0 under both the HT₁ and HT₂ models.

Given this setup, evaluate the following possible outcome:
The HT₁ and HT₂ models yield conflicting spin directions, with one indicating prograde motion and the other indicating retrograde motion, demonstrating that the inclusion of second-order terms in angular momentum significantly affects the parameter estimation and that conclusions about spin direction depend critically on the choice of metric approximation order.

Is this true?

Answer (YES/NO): YES